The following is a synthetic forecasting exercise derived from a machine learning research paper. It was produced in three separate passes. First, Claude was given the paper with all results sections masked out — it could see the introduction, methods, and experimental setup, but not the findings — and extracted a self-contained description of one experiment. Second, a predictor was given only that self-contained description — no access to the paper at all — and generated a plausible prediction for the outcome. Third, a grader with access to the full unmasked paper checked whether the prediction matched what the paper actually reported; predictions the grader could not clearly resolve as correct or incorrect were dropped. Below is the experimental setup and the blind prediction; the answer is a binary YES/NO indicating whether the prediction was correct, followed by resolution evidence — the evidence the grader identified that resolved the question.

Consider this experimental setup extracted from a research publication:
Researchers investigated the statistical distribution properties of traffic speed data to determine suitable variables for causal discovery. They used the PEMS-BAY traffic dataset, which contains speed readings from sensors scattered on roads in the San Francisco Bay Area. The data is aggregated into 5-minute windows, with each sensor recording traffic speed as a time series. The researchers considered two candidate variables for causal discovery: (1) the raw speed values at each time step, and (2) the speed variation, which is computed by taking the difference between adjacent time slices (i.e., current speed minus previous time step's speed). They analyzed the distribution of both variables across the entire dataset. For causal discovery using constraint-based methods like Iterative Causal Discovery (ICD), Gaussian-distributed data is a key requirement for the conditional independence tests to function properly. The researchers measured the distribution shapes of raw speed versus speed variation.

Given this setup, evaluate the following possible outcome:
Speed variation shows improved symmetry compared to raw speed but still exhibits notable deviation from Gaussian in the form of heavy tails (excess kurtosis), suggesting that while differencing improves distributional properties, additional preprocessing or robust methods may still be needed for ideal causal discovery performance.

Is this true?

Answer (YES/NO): NO